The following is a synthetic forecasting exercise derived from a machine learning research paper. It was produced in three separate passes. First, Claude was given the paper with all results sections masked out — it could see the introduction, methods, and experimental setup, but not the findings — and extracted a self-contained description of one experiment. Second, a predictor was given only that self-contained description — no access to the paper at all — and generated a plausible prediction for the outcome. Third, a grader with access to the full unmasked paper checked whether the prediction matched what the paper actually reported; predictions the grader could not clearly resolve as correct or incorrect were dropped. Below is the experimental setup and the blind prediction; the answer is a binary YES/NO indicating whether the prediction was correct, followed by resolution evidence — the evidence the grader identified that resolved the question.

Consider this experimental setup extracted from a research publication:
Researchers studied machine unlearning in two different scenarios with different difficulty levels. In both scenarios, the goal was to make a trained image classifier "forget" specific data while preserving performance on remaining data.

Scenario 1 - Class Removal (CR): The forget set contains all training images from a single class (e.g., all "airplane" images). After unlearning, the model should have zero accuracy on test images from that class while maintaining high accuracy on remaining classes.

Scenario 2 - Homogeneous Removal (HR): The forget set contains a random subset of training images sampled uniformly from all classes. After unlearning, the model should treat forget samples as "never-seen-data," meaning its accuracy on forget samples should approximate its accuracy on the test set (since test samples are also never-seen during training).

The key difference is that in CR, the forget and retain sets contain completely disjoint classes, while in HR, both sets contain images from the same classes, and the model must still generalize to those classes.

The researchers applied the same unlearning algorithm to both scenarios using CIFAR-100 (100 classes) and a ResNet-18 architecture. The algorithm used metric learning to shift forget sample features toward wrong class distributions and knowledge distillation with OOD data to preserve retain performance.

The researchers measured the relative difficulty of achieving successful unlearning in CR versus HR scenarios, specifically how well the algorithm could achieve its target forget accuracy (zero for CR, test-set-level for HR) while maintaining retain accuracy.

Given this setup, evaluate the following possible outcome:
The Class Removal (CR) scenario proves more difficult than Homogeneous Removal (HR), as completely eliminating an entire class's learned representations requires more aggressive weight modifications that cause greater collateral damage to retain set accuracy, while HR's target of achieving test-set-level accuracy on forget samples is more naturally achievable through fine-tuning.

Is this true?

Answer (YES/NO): NO